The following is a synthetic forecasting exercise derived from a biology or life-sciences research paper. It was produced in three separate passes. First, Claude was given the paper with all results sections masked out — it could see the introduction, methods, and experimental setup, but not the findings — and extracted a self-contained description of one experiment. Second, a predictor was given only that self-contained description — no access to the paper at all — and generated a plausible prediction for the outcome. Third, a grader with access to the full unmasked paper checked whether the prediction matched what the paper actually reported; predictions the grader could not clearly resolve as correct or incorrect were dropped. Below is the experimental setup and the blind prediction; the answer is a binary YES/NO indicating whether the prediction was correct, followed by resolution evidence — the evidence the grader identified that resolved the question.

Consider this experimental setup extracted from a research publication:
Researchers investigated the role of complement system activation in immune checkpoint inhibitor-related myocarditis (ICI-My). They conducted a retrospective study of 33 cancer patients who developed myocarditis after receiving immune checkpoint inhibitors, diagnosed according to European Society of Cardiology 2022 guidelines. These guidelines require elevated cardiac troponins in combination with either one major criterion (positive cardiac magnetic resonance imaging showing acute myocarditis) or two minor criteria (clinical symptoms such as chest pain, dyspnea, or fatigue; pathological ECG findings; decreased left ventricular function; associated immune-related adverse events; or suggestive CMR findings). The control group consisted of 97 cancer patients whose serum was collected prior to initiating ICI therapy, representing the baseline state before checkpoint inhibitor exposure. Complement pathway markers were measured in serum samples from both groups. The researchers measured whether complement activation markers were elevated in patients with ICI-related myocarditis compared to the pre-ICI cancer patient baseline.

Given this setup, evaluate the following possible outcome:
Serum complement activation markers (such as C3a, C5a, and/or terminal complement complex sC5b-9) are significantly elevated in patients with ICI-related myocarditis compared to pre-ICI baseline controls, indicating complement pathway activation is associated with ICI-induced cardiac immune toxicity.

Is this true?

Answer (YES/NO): NO